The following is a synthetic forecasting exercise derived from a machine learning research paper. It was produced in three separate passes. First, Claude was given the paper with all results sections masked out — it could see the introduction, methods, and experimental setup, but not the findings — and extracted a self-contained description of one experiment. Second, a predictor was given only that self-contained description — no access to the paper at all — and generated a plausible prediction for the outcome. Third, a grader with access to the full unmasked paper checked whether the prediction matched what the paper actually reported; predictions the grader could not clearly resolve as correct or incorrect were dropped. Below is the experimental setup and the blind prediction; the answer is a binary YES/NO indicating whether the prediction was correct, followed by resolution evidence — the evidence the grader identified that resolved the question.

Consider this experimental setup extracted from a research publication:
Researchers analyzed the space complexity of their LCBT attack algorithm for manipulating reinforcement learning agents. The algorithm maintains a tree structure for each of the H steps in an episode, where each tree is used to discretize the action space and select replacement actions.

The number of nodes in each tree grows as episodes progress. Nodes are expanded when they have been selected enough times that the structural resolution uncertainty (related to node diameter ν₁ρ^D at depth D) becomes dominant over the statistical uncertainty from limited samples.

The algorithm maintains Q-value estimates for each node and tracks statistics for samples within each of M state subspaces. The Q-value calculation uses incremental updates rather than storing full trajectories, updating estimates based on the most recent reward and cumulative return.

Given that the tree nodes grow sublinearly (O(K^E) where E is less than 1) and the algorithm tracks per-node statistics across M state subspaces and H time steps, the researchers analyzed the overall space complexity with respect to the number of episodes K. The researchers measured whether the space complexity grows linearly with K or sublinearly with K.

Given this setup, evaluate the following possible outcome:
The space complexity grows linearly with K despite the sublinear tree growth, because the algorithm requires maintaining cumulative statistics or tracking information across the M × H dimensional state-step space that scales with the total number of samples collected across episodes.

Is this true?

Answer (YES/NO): NO